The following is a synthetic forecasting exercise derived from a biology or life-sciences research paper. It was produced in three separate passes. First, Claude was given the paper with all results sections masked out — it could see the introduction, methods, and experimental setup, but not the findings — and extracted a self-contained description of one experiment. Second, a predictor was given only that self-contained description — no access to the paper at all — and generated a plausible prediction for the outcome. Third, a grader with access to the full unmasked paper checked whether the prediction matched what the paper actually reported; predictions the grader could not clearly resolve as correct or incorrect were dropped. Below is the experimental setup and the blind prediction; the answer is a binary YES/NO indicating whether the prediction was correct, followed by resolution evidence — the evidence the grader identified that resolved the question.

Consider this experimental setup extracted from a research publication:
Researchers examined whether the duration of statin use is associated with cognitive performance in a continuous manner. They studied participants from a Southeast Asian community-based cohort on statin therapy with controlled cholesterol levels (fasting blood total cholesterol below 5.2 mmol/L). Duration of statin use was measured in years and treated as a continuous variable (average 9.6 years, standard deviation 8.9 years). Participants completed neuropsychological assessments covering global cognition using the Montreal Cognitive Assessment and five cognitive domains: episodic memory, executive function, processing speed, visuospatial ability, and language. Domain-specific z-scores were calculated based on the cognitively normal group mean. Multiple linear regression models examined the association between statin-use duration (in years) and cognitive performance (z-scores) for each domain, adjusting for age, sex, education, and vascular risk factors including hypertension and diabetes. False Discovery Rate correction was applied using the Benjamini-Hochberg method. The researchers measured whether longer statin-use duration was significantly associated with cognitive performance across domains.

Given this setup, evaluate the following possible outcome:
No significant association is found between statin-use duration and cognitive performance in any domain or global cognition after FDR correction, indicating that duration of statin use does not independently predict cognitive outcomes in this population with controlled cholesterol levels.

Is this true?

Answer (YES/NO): NO